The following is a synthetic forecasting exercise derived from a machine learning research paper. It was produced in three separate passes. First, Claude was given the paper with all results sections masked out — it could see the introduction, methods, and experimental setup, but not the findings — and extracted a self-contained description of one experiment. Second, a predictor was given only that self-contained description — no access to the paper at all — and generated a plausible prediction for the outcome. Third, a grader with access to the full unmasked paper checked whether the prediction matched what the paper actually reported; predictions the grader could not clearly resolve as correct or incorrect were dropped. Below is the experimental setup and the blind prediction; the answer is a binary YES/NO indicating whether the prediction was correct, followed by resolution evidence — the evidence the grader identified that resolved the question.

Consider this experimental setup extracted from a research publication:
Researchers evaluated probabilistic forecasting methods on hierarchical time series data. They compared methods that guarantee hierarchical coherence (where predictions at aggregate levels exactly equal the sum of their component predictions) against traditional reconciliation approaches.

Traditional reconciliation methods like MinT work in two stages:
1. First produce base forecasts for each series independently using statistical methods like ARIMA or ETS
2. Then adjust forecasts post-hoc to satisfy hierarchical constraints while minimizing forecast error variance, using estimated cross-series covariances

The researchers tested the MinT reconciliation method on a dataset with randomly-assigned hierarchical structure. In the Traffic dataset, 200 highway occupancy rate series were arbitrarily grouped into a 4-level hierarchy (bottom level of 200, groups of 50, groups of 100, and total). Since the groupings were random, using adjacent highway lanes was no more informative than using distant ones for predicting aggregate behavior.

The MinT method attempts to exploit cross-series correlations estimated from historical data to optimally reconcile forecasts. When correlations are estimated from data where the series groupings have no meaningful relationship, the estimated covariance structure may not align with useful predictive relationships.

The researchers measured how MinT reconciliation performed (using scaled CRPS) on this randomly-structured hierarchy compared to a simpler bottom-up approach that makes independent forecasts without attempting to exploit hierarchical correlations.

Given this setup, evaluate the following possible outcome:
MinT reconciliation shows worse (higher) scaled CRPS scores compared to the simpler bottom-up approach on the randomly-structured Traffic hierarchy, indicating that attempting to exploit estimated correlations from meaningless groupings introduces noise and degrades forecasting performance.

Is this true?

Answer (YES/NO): NO